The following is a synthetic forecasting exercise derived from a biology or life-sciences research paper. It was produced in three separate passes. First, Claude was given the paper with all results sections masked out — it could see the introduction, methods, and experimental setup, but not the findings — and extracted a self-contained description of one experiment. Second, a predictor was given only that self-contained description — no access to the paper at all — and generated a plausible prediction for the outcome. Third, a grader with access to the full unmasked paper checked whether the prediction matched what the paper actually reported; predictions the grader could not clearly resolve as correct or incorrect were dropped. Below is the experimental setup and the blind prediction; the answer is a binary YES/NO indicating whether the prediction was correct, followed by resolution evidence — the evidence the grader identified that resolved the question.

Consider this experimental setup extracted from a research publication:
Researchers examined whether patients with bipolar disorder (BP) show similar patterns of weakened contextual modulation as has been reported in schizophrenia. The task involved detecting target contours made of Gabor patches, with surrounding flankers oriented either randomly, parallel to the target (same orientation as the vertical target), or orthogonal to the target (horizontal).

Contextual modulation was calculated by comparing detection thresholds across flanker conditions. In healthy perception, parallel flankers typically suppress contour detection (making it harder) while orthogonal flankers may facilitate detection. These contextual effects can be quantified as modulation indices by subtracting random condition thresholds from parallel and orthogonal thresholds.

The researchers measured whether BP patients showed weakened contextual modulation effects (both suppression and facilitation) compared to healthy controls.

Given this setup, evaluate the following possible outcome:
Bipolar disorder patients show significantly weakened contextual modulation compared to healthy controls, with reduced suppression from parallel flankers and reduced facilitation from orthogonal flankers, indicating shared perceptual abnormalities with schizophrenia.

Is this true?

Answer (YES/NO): NO